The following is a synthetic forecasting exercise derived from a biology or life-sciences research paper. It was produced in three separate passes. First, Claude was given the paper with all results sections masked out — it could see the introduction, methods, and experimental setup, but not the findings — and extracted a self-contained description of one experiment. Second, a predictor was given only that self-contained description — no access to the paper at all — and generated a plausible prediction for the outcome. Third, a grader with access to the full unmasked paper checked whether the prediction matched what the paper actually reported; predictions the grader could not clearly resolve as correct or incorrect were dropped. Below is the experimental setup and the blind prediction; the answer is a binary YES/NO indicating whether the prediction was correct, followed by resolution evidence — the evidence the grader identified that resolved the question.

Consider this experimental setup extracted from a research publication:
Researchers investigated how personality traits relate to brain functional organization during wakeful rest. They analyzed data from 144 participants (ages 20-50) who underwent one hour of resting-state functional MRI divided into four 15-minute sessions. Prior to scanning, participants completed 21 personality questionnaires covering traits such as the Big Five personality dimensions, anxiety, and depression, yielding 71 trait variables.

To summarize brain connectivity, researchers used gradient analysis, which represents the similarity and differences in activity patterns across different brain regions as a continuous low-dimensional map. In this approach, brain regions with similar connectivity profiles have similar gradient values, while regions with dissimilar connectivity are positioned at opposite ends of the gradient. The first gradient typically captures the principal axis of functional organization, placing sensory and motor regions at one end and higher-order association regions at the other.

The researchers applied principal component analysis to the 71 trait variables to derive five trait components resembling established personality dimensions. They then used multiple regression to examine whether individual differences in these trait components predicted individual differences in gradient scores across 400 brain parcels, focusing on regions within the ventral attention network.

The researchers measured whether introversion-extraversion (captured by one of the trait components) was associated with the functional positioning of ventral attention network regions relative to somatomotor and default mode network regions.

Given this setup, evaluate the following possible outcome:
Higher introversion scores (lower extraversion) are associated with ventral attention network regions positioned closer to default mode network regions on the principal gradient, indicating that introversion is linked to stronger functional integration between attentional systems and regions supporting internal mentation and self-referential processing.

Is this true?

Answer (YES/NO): NO